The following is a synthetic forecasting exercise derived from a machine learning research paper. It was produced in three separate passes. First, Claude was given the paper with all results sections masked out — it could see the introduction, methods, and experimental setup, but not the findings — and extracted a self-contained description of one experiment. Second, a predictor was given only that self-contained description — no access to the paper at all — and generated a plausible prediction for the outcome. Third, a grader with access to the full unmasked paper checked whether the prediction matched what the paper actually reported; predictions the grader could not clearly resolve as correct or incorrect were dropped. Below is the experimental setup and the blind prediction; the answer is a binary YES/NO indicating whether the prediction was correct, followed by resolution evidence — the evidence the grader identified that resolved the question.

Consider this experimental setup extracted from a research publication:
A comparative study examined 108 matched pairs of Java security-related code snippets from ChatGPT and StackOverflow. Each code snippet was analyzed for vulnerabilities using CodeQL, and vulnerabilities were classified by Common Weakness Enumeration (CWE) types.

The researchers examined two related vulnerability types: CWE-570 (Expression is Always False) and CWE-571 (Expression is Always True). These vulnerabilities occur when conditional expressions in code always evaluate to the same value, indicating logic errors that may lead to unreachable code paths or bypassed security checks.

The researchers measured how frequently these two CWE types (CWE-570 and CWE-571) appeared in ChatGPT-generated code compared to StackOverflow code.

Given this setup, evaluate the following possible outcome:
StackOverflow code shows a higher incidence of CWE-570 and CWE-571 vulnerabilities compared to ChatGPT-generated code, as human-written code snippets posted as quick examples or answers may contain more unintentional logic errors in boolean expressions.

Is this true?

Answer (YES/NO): YES